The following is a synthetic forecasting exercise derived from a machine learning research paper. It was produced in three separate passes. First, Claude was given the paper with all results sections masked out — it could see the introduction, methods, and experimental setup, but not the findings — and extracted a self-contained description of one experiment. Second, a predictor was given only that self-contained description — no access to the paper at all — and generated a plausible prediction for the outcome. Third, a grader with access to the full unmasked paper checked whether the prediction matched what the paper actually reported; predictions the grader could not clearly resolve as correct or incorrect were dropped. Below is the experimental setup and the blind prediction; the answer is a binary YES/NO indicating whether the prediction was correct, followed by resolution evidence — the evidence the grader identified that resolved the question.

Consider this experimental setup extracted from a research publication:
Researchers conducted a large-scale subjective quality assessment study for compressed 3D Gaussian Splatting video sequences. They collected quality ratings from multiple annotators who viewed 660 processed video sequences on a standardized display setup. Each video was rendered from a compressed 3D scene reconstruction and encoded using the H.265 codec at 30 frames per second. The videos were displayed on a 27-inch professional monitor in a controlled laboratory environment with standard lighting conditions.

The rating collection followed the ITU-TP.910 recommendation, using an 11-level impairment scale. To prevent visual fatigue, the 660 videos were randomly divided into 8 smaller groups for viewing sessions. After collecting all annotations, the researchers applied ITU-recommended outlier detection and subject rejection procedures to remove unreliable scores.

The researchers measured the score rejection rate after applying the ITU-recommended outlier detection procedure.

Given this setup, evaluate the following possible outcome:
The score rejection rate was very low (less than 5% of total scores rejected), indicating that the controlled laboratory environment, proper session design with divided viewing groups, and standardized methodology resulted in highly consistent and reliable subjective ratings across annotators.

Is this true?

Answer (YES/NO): YES